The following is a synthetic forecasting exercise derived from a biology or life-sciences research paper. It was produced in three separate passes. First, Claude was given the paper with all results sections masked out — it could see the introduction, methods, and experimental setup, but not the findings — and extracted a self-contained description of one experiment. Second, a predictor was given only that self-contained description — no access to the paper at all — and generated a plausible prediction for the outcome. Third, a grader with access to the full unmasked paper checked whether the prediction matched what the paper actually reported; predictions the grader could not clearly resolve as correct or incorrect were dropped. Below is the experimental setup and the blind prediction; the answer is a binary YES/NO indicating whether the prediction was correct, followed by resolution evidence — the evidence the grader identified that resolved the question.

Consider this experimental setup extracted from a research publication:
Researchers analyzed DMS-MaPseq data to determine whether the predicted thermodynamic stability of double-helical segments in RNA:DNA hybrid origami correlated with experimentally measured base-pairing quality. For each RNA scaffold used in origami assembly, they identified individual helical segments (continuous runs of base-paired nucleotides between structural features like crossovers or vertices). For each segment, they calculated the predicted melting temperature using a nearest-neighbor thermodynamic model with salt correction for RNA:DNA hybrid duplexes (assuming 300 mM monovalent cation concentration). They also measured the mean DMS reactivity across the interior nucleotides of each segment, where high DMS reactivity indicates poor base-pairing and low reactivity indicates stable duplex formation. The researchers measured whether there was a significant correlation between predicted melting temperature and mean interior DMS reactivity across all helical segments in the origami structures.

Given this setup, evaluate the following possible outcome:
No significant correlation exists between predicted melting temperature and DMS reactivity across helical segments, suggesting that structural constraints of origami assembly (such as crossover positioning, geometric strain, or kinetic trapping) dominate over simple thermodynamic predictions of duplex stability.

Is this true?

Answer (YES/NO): NO